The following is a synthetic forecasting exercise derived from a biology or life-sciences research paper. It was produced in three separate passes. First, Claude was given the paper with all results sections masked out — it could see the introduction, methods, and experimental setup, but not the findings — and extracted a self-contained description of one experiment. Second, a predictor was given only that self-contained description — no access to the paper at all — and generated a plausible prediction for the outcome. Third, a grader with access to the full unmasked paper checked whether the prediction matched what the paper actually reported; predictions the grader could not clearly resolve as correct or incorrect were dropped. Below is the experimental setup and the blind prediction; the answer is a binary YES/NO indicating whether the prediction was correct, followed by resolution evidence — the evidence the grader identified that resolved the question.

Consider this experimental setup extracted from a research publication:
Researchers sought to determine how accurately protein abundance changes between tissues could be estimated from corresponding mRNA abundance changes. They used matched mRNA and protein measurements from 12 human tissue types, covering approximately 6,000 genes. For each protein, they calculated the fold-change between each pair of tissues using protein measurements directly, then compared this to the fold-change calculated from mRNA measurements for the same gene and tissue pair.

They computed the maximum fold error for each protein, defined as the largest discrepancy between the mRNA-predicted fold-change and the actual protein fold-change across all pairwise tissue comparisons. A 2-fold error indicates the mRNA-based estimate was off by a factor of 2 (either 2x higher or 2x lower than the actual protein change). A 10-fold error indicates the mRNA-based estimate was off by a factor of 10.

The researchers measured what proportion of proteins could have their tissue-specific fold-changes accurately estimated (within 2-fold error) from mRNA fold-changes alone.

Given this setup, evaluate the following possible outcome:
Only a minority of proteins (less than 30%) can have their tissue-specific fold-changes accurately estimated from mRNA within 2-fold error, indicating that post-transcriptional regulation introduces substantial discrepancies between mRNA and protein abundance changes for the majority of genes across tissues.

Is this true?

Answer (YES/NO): YES